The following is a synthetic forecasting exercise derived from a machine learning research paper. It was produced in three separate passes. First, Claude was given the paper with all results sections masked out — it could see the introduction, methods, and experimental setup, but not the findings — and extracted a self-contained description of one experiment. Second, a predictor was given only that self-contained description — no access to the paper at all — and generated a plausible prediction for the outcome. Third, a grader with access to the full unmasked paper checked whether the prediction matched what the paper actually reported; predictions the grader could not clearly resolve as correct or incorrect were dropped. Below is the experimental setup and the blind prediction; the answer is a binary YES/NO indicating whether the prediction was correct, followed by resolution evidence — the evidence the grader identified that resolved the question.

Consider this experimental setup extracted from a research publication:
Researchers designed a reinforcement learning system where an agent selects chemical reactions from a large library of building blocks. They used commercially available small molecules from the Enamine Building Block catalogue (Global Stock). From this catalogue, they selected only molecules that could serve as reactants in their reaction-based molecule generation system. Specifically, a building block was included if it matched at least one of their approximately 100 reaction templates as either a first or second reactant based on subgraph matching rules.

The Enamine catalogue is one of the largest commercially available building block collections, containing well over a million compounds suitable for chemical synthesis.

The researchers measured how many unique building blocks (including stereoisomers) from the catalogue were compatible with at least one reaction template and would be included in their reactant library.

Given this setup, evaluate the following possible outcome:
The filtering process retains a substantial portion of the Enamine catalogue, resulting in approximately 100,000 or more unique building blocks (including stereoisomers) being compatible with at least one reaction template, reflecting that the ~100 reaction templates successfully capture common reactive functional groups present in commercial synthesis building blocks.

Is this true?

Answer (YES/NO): YES